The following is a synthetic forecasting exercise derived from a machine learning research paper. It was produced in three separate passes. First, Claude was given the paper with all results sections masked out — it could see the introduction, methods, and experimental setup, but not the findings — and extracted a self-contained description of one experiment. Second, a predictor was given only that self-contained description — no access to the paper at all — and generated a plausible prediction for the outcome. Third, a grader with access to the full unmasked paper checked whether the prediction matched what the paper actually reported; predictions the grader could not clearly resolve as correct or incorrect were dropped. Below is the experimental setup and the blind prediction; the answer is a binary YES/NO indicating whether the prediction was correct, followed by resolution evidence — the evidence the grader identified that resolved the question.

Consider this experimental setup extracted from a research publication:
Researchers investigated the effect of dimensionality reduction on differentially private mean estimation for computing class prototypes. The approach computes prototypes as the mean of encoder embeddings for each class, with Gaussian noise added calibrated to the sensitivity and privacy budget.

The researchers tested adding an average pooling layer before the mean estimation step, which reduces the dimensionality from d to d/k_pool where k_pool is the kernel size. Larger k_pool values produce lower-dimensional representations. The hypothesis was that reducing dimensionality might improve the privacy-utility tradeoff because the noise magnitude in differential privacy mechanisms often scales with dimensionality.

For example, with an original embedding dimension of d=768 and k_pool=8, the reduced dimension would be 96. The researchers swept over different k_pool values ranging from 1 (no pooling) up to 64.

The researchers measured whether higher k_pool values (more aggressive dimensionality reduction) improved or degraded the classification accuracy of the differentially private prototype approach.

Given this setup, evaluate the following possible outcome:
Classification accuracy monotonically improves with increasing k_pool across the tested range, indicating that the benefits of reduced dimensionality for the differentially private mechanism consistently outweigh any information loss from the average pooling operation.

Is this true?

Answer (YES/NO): NO